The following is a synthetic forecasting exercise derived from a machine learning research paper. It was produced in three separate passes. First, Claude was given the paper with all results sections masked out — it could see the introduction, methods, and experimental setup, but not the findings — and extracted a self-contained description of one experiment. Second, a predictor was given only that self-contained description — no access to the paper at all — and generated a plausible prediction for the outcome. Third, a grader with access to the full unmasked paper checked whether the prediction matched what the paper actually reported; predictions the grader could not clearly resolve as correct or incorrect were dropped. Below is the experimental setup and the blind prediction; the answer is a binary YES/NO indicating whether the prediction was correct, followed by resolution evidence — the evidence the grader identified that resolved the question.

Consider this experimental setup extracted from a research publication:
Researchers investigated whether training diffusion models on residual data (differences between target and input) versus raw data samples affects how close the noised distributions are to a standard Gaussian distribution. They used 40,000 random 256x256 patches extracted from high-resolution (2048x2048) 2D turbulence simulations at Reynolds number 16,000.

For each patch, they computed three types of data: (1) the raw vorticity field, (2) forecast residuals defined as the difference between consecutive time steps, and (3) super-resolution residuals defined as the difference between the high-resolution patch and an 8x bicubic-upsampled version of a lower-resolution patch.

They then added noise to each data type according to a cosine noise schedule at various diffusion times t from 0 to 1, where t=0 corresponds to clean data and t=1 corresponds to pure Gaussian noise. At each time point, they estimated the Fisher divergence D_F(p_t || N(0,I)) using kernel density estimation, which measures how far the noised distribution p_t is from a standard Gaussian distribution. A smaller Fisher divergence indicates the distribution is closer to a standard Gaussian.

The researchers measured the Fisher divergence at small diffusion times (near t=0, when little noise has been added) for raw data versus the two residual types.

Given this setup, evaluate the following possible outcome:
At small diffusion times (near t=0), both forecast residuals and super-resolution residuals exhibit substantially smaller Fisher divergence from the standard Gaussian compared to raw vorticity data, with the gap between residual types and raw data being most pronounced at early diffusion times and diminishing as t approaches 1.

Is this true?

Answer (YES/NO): YES